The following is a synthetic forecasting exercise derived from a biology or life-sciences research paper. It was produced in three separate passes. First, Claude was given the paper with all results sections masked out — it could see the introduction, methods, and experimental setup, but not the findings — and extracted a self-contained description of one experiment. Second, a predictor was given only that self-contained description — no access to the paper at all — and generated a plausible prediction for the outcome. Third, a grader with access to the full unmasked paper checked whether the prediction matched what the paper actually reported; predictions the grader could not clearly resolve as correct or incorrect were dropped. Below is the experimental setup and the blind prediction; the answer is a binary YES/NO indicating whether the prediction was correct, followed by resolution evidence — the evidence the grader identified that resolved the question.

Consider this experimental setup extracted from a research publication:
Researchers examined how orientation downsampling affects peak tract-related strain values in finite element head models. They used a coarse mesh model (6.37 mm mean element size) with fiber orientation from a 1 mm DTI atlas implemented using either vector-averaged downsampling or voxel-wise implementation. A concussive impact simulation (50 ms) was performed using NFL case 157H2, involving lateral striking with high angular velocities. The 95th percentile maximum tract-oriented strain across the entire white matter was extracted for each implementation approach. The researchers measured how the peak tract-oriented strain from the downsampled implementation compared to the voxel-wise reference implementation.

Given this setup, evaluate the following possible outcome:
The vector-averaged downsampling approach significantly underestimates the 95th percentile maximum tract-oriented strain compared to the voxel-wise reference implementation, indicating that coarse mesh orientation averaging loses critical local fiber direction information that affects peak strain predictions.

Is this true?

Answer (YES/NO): NO